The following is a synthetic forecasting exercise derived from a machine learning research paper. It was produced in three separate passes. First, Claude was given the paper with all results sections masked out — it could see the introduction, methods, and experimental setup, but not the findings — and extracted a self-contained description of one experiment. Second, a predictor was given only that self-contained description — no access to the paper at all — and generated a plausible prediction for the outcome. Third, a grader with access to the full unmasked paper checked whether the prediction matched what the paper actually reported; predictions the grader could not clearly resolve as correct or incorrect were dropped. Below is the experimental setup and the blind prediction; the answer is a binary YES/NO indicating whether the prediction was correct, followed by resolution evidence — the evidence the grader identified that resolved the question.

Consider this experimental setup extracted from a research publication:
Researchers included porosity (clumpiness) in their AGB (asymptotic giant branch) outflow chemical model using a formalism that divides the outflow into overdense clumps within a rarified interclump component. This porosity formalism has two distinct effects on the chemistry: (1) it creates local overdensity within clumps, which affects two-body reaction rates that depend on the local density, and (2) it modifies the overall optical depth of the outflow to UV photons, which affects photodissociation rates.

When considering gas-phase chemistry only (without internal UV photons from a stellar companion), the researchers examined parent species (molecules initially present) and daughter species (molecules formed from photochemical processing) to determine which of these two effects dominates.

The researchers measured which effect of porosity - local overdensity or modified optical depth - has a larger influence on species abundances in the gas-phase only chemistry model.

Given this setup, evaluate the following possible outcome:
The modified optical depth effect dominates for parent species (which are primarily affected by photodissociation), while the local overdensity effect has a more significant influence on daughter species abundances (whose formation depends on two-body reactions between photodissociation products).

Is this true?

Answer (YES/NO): NO